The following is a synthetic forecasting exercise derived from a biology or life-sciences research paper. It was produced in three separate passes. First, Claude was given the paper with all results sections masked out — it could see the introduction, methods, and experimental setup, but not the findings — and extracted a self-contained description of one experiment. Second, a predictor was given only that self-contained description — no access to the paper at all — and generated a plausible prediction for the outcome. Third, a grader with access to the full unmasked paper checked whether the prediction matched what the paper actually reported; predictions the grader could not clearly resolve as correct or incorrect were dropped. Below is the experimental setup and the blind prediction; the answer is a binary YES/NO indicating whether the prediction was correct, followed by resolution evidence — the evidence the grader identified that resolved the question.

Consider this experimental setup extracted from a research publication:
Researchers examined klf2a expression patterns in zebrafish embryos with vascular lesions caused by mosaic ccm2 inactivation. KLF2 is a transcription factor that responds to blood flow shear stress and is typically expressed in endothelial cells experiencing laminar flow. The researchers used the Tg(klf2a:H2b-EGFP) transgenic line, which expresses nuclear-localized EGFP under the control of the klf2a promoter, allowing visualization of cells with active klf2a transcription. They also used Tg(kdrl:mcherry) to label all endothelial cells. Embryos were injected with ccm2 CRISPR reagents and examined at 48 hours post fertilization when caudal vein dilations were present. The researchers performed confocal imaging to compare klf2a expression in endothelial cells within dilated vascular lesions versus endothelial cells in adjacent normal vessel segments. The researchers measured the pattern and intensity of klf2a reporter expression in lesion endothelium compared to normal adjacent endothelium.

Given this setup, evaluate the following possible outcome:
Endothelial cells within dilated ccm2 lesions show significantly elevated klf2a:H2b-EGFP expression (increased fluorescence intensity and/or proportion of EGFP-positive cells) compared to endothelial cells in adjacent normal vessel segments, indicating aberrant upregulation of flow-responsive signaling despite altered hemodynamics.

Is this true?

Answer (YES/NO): YES